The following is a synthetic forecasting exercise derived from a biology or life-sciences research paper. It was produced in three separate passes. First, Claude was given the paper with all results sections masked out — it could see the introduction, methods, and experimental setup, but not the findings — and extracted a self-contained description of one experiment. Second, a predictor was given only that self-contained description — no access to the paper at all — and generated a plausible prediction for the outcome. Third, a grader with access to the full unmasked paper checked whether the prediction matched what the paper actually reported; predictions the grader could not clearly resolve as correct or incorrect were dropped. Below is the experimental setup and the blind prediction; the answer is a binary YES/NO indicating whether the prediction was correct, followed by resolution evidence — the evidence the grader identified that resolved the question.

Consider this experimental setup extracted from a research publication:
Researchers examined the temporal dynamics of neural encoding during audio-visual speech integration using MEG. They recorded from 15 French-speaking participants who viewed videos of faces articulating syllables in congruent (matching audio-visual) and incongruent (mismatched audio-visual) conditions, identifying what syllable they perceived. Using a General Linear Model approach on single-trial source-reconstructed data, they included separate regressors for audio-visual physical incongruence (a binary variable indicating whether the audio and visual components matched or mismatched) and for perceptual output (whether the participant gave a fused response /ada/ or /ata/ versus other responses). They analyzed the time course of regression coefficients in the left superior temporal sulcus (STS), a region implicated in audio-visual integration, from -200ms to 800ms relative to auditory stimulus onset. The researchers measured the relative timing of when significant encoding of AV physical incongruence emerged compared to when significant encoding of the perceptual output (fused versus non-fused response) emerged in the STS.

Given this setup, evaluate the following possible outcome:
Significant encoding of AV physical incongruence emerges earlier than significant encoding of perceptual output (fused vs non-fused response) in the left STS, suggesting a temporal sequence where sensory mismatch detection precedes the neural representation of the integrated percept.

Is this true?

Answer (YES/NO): YES